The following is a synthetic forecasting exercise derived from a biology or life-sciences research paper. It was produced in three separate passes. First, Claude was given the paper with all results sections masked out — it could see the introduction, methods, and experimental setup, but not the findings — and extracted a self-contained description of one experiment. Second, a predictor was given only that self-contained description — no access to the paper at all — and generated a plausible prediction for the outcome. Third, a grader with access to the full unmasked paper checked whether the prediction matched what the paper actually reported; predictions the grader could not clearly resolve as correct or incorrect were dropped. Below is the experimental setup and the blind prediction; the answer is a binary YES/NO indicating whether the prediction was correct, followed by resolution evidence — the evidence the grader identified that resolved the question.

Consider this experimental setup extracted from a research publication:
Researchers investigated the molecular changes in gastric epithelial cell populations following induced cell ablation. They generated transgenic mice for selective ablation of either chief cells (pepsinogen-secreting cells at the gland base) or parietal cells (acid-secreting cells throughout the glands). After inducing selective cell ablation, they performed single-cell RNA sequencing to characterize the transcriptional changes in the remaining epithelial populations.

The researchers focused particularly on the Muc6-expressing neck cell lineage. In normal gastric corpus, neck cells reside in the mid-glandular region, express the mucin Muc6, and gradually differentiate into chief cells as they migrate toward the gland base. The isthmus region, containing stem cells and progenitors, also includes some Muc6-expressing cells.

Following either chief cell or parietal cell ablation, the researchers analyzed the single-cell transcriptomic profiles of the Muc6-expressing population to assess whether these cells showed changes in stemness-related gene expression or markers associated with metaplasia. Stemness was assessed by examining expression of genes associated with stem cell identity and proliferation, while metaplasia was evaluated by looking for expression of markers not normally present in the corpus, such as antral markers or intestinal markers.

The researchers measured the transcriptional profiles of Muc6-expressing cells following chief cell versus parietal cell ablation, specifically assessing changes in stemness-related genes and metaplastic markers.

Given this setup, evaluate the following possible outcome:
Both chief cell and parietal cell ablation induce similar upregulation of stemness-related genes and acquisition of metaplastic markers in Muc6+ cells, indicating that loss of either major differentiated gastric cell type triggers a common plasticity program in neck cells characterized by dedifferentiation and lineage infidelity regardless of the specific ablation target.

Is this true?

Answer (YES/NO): YES